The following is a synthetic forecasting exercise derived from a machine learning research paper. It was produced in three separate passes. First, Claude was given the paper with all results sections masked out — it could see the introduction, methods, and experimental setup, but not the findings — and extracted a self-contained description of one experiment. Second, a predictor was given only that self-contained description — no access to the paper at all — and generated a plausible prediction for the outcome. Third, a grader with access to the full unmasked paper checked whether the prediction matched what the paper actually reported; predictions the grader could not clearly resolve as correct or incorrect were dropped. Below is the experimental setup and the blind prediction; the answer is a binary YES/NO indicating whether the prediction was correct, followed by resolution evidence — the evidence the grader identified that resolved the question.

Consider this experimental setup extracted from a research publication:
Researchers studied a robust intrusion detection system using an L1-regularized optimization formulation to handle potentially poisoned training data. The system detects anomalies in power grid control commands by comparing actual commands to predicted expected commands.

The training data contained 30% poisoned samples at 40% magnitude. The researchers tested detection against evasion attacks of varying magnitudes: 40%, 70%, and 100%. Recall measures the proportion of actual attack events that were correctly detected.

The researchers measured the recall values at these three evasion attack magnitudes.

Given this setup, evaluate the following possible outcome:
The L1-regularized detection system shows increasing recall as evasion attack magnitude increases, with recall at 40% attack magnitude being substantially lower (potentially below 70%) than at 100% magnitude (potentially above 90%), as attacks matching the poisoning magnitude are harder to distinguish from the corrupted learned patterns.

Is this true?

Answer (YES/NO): NO